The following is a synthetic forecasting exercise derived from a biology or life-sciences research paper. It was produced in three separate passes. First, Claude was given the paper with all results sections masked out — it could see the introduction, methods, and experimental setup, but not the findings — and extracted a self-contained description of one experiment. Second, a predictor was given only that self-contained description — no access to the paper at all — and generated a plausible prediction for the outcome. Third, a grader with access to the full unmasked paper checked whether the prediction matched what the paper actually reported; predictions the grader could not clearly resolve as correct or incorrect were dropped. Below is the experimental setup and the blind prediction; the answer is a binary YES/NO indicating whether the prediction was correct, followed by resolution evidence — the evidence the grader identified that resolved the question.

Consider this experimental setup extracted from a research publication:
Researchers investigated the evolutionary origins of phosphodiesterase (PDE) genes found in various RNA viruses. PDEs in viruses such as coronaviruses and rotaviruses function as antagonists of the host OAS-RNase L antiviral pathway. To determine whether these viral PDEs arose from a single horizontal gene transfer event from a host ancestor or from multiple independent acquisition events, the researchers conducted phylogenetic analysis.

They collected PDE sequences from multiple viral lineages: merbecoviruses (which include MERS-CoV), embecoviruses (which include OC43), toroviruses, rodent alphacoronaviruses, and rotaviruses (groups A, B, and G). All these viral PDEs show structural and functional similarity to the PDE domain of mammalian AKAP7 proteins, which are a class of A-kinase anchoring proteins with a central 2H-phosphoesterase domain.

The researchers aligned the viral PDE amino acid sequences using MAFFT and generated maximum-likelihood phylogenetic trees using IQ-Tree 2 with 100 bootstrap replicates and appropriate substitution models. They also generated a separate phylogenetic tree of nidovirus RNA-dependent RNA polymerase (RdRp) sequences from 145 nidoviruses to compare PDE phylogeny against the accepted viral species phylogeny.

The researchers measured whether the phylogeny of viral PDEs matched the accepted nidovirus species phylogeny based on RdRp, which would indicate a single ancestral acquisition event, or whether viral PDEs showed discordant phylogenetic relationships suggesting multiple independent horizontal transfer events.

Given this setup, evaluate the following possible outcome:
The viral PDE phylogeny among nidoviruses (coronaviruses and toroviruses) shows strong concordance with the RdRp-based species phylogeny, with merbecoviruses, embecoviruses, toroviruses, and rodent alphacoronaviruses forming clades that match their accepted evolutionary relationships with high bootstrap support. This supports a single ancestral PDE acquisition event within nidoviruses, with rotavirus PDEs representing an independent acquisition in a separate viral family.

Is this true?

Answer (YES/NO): NO